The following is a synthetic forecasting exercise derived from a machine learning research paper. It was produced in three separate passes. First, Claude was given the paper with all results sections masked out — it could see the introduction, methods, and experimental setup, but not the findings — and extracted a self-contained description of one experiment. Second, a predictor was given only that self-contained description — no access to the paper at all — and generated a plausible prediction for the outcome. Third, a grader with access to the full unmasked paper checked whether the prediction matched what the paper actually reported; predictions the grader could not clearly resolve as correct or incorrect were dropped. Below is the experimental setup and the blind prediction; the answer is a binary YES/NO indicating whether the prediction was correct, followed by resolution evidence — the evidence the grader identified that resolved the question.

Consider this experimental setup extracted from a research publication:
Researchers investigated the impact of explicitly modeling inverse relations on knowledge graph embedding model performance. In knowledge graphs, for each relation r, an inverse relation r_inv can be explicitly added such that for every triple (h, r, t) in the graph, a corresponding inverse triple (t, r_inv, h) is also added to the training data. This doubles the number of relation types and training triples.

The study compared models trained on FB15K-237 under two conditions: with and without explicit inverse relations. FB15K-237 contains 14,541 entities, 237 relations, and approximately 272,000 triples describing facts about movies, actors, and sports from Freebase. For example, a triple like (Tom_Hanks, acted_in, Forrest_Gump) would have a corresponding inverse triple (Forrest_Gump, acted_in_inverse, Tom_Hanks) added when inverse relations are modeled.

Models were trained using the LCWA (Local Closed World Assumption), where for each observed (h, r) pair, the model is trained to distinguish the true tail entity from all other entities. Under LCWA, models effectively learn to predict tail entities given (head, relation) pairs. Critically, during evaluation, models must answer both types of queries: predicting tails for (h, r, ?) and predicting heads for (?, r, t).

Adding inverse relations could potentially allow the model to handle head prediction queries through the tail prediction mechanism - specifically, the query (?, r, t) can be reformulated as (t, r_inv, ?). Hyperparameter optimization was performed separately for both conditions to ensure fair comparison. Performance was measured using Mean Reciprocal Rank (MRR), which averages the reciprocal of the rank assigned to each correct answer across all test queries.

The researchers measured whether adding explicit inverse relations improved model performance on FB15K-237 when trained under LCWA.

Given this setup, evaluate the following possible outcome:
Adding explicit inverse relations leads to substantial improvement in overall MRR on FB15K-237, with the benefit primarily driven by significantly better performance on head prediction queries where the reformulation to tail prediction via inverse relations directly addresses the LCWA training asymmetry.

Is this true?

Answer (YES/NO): NO